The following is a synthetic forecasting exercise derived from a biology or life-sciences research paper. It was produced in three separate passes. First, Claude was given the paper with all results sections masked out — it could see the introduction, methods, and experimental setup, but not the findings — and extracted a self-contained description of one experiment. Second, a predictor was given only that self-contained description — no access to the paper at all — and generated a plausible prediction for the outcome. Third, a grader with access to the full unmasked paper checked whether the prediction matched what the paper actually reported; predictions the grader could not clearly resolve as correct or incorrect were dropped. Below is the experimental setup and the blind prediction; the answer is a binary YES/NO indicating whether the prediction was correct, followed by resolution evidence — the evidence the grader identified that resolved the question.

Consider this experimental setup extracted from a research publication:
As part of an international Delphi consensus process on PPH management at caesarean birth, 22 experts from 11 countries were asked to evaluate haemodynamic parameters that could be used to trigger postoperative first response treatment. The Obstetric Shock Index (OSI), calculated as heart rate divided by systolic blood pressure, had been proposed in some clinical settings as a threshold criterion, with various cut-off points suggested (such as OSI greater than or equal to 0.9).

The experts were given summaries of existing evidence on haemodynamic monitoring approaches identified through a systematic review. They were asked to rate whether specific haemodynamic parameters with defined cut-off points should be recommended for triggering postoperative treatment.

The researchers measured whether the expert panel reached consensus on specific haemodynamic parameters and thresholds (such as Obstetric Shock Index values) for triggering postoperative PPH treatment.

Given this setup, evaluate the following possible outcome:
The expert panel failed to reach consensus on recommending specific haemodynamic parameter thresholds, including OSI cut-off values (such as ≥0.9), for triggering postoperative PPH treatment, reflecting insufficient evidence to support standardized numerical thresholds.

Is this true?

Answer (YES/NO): YES